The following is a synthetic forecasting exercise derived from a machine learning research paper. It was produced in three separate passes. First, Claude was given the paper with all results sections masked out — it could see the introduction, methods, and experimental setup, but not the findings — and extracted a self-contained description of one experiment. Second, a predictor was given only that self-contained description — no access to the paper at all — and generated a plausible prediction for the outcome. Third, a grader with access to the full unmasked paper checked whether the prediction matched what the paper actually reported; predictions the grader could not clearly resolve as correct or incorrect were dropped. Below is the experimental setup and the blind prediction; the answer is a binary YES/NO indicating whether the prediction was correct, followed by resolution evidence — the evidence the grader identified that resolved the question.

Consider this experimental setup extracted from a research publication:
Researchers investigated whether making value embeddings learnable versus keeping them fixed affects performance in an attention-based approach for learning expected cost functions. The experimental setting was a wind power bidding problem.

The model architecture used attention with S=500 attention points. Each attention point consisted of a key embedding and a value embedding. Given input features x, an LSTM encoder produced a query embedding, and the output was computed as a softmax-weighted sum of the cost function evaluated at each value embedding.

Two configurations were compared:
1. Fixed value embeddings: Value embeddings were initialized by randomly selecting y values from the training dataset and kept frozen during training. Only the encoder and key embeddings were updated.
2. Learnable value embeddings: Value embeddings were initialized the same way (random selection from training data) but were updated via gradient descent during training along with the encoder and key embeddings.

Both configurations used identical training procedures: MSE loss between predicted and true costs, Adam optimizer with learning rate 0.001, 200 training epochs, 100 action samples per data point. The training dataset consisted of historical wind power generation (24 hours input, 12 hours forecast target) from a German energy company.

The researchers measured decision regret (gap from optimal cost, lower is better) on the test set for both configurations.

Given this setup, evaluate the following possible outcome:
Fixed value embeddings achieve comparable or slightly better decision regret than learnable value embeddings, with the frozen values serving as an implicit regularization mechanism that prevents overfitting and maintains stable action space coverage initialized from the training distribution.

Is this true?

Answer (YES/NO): NO